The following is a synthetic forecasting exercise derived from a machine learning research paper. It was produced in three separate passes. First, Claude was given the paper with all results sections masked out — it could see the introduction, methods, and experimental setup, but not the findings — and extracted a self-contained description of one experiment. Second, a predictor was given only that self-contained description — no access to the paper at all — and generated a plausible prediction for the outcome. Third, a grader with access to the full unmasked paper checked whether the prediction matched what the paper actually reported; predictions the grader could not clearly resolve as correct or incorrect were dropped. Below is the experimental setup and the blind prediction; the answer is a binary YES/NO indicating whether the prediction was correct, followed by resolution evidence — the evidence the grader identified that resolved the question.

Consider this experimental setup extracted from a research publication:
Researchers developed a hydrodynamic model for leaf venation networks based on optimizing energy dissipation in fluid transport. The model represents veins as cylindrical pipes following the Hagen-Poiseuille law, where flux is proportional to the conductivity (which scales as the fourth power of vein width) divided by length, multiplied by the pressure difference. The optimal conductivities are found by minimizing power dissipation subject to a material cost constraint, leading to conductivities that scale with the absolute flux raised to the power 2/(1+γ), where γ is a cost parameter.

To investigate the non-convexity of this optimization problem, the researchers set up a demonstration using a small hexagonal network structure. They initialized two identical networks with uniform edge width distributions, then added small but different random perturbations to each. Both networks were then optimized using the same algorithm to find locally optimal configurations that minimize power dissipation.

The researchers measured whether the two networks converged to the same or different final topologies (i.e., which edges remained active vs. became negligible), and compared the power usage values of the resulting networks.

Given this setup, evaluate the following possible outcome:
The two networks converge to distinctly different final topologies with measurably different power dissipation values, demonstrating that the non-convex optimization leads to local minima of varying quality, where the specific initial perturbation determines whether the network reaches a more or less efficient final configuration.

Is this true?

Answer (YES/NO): NO